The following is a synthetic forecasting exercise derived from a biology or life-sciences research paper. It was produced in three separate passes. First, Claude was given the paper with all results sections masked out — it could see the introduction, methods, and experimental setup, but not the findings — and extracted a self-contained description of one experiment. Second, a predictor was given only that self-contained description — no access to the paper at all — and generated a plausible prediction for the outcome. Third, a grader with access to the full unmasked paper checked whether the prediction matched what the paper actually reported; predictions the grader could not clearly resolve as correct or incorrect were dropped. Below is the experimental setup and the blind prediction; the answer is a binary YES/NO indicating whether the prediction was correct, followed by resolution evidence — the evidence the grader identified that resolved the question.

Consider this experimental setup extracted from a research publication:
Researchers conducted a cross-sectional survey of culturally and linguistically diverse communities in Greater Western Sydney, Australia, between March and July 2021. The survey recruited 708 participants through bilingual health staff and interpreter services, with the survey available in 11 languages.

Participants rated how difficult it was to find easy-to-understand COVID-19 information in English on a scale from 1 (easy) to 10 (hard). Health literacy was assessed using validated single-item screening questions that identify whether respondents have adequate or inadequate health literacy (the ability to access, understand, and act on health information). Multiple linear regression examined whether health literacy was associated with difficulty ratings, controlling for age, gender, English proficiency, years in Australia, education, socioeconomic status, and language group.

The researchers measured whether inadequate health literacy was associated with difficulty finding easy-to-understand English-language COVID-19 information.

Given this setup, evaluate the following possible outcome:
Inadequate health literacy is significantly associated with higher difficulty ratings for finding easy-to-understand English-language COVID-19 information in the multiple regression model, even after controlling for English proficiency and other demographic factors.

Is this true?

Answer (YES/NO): YES